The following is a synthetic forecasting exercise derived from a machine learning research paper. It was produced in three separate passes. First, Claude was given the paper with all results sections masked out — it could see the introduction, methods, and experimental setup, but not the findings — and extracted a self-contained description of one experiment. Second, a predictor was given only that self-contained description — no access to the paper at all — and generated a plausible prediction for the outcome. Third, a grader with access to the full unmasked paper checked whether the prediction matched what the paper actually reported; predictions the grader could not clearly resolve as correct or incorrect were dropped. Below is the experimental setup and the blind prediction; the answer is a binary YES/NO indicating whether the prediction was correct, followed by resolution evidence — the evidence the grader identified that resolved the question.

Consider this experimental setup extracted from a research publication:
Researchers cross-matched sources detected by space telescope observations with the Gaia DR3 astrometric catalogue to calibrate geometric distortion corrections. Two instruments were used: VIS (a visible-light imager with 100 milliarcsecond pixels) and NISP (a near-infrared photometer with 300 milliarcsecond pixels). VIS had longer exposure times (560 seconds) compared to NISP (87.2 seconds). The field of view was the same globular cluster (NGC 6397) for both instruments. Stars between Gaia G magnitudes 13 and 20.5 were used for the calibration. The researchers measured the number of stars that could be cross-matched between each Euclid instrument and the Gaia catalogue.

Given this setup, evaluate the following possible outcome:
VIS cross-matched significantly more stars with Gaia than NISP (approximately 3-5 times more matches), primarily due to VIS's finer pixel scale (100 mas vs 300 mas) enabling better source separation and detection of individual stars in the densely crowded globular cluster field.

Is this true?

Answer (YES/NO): NO